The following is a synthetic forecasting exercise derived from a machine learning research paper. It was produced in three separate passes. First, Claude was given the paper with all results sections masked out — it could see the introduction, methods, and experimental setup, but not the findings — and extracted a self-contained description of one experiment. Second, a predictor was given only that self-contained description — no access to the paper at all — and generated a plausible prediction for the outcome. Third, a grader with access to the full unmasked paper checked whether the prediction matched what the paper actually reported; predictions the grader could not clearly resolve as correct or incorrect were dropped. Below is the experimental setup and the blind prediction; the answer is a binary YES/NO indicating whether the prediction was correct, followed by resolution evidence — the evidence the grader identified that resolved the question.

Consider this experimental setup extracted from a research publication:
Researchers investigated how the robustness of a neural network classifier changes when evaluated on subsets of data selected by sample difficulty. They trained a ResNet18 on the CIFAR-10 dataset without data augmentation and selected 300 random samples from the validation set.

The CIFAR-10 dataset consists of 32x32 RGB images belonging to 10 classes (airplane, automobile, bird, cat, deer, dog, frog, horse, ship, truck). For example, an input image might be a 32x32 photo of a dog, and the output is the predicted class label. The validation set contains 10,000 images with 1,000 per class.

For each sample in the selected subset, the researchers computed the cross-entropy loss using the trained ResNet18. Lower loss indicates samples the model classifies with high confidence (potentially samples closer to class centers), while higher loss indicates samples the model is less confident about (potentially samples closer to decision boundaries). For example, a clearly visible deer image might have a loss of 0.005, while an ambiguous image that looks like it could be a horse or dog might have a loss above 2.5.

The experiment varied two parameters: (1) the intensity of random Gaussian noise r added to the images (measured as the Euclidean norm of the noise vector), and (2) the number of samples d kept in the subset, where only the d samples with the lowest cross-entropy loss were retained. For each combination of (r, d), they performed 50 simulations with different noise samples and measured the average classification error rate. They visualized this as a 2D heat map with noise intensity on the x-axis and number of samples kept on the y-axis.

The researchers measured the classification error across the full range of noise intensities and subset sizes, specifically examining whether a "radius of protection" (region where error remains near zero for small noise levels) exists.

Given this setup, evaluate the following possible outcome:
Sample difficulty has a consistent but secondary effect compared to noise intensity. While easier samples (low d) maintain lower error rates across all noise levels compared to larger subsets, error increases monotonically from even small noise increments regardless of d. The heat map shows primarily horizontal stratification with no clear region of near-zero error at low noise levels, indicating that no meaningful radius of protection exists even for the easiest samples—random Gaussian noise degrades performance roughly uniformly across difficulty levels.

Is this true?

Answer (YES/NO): NO